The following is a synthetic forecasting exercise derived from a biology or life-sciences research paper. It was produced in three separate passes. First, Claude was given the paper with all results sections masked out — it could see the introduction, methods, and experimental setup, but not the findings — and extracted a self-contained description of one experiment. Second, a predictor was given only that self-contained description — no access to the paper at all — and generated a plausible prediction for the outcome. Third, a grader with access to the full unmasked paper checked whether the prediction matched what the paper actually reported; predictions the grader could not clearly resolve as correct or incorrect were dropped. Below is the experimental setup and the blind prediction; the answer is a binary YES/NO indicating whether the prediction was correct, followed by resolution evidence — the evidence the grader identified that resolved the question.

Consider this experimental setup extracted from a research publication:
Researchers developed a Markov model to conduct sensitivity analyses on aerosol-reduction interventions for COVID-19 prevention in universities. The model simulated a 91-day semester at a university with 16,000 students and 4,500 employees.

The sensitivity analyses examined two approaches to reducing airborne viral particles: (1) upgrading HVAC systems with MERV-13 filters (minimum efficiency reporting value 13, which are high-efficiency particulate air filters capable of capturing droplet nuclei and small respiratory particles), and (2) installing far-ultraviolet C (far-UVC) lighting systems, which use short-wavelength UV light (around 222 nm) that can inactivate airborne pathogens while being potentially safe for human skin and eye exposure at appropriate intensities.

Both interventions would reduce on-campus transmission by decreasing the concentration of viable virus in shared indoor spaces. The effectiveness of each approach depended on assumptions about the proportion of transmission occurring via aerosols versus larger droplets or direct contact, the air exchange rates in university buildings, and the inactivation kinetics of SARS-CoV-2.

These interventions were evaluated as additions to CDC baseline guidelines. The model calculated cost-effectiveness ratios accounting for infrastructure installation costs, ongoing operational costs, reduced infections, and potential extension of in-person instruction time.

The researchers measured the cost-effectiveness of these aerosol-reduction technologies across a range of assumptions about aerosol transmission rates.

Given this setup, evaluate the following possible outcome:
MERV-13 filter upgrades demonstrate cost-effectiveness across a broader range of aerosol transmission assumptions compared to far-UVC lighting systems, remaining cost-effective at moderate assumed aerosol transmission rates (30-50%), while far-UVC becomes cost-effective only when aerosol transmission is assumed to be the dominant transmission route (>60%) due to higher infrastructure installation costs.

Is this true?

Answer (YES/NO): NO